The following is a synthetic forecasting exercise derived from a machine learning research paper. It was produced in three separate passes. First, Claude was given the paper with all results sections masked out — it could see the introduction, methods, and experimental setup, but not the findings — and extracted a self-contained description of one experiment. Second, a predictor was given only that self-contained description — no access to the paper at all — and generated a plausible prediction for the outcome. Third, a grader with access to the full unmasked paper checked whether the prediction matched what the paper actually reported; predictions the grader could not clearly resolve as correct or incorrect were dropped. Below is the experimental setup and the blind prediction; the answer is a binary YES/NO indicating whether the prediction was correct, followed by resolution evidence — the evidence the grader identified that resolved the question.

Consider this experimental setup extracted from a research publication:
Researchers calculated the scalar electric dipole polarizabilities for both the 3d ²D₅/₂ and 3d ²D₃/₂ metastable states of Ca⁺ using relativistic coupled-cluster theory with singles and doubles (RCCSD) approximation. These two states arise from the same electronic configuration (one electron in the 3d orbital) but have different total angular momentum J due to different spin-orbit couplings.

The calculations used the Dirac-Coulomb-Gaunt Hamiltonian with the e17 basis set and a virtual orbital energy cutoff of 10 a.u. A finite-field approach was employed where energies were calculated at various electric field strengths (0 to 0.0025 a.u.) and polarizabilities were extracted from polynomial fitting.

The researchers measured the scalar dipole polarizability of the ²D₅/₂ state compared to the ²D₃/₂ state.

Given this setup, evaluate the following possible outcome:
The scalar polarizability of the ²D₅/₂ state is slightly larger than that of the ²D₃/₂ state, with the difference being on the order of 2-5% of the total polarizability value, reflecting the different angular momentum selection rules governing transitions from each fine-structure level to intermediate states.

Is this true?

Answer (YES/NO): NO